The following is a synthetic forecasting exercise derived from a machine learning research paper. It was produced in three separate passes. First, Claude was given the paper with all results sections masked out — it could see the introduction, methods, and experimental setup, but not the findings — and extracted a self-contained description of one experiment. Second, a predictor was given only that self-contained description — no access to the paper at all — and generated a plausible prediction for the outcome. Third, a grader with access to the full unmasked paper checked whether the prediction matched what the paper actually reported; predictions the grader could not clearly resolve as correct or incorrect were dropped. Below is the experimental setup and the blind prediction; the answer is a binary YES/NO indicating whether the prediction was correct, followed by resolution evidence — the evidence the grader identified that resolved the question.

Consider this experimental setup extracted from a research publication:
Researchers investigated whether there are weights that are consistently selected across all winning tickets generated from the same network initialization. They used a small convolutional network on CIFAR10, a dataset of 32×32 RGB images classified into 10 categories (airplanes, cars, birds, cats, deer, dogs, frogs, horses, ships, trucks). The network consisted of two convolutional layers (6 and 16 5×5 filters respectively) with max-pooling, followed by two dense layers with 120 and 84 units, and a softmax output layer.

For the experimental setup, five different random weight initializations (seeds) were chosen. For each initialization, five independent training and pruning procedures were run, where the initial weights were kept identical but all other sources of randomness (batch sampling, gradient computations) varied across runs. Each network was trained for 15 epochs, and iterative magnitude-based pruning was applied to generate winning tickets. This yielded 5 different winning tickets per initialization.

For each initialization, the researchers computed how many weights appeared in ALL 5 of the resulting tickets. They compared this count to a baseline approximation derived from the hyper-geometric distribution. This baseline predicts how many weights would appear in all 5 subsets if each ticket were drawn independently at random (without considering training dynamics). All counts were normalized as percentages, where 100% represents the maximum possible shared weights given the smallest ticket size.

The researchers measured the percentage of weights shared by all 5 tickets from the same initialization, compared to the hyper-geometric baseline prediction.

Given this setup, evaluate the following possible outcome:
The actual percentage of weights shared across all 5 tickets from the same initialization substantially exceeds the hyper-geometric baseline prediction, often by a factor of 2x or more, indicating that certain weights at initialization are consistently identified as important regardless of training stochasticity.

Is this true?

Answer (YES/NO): NO